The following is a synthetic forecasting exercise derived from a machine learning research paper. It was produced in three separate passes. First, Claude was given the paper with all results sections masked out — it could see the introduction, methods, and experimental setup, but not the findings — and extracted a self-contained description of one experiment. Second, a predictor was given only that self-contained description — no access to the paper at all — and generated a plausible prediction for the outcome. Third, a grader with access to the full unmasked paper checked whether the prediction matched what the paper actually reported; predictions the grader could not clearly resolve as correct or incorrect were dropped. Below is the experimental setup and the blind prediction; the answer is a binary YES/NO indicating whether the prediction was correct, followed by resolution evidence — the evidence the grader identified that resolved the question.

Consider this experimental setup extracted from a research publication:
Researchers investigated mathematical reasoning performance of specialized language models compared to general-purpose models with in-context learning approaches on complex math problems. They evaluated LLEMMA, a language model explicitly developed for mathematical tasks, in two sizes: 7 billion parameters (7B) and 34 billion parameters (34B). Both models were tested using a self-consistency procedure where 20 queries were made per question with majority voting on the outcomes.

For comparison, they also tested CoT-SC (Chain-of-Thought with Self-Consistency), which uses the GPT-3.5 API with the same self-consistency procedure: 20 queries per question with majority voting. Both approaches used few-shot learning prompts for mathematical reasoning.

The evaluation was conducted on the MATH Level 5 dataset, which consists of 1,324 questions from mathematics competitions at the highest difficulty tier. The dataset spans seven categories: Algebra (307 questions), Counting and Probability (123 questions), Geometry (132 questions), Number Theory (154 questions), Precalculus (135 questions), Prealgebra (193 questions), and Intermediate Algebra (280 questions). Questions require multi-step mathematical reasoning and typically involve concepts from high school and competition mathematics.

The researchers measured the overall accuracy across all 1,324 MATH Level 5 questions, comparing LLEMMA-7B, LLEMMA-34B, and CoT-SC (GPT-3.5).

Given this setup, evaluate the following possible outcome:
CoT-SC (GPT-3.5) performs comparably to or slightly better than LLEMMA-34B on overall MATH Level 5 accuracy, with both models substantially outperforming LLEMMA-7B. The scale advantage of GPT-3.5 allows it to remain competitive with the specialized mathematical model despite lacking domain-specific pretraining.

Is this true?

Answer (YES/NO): NO